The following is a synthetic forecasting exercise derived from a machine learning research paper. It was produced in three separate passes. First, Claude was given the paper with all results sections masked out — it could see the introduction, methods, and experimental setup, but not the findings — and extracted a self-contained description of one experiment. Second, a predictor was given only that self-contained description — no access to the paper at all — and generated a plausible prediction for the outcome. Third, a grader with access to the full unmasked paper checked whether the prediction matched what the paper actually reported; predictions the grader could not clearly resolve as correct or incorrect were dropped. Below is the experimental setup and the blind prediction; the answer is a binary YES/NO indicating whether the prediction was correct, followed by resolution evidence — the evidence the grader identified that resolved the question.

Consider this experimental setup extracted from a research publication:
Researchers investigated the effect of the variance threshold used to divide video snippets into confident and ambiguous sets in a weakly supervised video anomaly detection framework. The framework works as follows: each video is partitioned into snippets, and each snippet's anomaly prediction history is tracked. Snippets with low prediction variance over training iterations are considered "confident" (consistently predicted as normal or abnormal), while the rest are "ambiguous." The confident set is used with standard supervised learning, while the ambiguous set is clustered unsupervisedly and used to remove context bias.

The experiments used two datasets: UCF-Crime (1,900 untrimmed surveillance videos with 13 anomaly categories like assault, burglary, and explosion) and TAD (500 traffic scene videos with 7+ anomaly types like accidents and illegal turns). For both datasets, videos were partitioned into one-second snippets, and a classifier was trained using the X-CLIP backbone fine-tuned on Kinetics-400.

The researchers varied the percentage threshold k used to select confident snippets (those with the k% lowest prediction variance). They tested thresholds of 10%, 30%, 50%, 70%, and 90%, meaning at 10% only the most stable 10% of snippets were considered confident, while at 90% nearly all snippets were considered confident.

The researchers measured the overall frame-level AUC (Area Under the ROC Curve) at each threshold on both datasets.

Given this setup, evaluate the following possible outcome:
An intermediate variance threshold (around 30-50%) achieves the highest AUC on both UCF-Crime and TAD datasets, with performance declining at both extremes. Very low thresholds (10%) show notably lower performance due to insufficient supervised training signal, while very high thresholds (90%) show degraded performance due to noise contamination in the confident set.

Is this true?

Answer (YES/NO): NO